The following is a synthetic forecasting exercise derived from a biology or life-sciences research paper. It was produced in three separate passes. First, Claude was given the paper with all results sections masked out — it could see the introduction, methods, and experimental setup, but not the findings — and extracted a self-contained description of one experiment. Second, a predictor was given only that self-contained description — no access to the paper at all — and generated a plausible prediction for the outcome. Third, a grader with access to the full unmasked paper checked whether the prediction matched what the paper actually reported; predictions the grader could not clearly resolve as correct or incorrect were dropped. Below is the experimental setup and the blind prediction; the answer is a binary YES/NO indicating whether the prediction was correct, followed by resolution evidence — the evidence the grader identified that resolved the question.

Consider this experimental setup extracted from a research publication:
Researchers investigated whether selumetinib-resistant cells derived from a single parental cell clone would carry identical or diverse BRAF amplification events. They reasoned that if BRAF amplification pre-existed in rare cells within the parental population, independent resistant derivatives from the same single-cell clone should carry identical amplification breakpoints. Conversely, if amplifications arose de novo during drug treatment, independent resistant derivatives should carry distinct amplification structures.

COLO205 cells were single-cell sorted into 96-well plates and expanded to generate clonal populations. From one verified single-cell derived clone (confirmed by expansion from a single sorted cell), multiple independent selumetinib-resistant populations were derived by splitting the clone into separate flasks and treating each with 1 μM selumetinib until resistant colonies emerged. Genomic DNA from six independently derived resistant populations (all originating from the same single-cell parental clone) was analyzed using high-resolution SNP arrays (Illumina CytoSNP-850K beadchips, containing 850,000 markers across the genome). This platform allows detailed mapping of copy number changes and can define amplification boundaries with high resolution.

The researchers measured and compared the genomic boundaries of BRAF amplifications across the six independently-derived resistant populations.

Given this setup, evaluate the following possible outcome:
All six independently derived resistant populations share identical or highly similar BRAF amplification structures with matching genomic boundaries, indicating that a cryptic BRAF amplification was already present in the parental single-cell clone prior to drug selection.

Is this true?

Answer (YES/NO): NO